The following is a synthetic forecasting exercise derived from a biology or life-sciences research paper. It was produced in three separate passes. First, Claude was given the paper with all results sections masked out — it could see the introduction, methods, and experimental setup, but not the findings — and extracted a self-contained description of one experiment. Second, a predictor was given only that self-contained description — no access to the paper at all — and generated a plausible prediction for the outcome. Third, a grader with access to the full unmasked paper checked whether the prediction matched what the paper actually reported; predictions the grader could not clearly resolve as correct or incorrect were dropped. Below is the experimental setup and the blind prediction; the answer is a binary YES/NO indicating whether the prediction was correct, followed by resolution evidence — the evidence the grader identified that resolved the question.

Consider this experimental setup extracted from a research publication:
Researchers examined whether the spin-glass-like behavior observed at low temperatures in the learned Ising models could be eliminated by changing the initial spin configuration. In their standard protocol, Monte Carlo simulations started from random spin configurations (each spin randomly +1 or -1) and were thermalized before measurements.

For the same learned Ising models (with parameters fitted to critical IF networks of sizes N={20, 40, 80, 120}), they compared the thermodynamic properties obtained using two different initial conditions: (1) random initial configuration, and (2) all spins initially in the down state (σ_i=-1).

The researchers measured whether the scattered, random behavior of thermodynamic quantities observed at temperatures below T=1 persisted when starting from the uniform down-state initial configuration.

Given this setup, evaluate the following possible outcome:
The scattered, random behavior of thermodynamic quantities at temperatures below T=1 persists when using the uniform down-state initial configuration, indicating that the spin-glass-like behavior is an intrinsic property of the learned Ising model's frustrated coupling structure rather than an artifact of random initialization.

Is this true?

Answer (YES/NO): NO